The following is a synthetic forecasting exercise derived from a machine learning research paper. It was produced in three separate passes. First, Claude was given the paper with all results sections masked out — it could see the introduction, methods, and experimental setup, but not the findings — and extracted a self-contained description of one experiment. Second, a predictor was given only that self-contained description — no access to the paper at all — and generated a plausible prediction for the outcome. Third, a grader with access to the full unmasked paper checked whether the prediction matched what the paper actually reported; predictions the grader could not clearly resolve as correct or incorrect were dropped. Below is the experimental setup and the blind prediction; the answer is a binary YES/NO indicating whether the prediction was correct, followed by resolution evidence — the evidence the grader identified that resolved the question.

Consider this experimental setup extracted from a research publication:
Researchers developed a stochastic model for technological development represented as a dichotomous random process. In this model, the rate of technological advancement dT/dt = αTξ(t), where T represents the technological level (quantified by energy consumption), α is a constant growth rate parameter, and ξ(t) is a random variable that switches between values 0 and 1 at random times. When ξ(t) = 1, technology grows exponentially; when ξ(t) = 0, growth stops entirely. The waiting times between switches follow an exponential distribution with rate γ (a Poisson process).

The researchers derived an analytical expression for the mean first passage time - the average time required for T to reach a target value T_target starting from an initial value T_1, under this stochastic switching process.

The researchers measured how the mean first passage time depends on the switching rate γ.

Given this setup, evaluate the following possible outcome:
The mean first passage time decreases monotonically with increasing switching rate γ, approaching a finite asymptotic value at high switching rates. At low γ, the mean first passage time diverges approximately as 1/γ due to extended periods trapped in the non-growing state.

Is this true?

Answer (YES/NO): NO